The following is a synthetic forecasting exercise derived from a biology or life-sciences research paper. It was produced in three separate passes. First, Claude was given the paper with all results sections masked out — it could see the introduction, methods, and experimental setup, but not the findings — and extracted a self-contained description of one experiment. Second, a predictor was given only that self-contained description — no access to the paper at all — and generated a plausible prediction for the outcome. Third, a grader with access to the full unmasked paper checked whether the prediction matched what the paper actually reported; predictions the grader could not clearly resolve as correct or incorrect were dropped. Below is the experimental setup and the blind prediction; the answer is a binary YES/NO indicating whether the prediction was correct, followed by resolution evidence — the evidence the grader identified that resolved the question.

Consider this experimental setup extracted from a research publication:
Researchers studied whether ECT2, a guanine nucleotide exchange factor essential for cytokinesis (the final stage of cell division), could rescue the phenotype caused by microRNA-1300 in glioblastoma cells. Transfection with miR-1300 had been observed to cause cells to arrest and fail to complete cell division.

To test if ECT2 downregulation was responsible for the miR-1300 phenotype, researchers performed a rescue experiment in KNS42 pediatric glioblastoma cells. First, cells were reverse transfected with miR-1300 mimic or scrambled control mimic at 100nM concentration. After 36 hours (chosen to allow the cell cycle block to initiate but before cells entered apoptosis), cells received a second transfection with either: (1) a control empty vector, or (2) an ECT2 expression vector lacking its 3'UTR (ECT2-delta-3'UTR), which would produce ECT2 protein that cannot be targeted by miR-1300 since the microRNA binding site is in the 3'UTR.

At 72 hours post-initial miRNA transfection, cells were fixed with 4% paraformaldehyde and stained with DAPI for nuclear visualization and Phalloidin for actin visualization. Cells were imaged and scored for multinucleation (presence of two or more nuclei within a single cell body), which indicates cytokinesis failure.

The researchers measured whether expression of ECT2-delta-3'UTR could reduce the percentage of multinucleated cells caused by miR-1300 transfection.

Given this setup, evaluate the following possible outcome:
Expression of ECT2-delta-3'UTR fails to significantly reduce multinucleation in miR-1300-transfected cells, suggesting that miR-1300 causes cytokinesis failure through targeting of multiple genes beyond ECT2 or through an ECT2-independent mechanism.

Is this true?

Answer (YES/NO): NO